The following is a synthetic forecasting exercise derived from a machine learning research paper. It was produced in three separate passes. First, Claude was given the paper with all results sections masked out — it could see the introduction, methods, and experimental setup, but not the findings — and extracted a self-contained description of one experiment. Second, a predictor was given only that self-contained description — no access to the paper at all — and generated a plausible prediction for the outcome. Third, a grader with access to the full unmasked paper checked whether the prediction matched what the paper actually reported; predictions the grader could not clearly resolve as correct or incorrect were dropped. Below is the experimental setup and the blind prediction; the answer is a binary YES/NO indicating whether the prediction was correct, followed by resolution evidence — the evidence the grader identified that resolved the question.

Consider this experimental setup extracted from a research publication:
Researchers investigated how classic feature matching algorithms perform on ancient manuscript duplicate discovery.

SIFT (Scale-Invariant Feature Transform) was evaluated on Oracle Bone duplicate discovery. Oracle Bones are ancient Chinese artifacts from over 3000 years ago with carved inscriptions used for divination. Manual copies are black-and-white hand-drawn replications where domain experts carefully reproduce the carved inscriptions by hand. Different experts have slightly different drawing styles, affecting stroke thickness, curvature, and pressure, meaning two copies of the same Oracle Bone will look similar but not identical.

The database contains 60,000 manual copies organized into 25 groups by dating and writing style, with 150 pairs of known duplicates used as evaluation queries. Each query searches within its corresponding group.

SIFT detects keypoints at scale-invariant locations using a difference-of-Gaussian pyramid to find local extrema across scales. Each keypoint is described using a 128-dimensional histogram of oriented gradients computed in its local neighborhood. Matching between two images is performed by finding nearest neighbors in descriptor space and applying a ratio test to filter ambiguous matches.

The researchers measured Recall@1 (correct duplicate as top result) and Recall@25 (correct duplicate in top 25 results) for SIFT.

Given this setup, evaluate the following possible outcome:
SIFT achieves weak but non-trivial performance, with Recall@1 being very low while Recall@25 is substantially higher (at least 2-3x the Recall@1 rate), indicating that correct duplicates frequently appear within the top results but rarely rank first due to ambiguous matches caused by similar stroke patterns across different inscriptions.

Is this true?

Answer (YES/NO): NO